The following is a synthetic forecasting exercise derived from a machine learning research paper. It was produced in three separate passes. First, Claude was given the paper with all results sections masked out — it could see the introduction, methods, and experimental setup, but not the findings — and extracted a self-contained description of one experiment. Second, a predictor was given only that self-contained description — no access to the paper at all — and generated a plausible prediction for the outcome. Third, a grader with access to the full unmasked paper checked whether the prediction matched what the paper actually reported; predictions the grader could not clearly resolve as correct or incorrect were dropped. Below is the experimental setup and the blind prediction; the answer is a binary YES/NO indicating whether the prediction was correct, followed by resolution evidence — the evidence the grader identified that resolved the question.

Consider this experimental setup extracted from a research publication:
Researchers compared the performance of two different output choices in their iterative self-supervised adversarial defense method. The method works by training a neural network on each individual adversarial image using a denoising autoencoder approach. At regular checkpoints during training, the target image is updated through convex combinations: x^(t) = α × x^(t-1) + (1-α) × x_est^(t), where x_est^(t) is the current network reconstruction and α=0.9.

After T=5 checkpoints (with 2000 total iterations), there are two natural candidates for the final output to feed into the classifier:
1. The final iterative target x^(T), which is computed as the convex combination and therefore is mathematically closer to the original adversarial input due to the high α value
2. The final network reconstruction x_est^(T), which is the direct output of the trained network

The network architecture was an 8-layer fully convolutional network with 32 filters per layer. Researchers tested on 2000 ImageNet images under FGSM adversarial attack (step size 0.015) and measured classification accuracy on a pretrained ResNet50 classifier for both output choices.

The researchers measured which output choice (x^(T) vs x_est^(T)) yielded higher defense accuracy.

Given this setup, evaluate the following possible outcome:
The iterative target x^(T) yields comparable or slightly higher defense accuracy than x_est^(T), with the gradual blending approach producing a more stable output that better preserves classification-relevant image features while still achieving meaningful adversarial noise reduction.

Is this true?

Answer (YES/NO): NO